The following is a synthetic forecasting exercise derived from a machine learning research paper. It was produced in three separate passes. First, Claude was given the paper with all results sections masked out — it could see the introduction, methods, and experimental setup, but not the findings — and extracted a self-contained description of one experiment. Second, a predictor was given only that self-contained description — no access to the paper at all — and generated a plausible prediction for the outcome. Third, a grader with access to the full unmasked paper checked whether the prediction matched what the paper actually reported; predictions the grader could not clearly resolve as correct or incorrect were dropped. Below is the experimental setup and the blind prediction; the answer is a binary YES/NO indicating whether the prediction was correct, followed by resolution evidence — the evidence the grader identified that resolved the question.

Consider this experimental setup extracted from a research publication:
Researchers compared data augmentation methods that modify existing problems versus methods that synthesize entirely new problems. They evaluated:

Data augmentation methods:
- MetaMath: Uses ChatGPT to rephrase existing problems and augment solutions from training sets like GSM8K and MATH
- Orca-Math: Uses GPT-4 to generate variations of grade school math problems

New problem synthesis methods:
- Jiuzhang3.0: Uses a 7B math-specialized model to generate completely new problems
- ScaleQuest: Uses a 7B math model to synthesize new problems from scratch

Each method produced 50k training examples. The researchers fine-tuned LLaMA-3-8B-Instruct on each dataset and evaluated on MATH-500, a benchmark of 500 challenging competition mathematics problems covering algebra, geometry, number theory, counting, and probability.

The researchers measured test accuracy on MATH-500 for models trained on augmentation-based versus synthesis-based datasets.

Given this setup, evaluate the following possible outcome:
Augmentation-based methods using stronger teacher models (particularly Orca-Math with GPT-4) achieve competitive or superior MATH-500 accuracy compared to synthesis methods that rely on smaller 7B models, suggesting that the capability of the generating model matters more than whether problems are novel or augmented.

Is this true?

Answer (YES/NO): NO